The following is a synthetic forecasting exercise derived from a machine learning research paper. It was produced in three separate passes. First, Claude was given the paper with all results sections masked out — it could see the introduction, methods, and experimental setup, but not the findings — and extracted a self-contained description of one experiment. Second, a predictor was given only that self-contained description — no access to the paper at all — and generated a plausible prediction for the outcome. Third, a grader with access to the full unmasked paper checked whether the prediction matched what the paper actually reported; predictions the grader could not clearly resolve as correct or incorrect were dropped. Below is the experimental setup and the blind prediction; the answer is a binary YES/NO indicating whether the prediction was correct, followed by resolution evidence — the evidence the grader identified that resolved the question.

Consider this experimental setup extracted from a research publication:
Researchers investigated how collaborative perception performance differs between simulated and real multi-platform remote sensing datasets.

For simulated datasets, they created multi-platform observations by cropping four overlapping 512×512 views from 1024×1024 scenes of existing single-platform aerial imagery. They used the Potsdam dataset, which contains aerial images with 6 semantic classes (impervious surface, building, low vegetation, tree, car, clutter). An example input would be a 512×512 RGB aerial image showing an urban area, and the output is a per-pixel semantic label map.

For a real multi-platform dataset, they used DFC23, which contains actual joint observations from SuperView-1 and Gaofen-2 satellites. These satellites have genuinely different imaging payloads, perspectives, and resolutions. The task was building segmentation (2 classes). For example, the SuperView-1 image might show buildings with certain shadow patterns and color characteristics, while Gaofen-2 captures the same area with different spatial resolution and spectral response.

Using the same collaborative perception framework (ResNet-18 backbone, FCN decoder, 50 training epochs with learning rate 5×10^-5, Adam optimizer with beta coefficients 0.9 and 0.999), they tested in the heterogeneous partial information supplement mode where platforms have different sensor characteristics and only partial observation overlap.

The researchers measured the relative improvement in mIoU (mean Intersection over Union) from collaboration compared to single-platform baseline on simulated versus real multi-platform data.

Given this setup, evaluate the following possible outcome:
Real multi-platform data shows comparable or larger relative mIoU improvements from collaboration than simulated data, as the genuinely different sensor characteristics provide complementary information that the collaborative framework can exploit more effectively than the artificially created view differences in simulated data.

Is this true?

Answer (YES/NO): NO